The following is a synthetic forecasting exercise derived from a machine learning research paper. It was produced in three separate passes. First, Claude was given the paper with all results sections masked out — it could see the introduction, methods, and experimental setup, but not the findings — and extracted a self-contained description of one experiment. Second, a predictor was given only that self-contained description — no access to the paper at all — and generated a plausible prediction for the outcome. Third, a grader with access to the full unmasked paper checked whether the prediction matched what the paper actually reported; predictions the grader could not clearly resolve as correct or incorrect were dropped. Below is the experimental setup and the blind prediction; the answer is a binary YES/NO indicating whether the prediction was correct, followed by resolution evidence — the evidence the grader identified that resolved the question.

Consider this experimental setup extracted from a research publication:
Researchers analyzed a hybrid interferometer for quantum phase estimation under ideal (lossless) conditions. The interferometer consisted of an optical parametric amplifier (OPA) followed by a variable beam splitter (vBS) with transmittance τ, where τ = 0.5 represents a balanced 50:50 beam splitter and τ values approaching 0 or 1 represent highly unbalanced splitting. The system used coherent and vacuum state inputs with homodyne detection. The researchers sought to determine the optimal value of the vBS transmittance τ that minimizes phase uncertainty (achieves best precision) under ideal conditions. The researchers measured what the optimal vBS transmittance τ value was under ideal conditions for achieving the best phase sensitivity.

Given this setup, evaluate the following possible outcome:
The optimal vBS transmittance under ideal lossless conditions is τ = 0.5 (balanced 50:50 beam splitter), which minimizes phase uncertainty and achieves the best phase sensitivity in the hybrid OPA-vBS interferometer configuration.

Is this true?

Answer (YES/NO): YES